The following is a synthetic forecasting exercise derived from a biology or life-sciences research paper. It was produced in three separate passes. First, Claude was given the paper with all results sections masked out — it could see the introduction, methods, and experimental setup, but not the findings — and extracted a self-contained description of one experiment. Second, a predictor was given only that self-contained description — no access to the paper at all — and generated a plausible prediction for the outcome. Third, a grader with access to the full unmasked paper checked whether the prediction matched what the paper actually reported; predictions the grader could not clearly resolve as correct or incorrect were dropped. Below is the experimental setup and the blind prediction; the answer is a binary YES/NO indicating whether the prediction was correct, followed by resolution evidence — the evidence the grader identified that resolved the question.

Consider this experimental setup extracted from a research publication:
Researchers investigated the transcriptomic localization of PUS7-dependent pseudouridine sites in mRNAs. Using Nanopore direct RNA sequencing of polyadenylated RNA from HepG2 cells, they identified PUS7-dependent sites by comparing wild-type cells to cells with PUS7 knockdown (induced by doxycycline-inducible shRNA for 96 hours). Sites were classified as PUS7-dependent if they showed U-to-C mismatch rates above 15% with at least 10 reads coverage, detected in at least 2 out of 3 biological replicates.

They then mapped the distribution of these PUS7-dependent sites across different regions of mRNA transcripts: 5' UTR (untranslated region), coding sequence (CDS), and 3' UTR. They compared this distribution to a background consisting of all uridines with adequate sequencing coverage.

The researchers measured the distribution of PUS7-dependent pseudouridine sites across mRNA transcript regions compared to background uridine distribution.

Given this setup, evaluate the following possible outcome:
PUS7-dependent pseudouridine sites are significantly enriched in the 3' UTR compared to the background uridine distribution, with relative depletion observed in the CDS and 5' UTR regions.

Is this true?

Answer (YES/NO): NO